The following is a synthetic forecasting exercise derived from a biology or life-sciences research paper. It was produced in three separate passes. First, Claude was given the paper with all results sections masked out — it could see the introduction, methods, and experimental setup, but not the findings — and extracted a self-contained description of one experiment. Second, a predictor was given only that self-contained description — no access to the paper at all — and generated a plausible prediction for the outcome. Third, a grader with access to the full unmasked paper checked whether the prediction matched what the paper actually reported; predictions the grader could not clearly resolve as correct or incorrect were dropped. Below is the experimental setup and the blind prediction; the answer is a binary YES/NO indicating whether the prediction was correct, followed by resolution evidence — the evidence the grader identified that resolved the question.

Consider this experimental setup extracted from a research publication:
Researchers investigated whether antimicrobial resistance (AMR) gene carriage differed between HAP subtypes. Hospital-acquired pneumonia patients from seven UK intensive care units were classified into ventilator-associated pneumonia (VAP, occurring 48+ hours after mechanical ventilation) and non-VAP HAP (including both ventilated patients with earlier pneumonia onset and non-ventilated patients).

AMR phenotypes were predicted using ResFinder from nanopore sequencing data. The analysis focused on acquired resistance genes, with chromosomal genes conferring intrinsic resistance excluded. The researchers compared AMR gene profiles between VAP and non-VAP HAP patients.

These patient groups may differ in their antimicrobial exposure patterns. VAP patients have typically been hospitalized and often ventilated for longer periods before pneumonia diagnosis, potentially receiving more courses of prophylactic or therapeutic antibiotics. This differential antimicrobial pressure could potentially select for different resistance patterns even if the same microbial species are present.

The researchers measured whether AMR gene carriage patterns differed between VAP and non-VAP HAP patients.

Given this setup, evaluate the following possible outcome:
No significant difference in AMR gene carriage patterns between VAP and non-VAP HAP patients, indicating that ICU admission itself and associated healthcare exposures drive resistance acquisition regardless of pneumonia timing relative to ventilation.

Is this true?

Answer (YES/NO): NO